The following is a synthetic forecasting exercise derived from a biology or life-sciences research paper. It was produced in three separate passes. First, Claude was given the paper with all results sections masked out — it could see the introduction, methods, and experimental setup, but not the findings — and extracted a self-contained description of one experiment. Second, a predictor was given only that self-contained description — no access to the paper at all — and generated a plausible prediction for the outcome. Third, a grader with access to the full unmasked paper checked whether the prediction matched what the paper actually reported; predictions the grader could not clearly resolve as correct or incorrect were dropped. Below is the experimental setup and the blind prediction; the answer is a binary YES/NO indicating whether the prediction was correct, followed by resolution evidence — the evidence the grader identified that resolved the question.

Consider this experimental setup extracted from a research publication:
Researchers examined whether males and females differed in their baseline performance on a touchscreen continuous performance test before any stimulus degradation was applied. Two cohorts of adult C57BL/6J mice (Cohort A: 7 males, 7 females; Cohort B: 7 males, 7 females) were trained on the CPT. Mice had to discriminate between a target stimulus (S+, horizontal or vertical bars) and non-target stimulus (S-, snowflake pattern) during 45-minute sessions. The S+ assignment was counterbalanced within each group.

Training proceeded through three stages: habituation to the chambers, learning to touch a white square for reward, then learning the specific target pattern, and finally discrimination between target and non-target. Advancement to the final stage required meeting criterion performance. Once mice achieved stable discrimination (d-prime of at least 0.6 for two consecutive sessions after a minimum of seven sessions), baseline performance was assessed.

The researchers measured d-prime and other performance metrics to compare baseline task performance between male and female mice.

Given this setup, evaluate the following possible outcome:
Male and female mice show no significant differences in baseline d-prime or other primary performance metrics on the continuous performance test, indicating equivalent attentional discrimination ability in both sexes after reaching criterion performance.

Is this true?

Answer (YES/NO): NO